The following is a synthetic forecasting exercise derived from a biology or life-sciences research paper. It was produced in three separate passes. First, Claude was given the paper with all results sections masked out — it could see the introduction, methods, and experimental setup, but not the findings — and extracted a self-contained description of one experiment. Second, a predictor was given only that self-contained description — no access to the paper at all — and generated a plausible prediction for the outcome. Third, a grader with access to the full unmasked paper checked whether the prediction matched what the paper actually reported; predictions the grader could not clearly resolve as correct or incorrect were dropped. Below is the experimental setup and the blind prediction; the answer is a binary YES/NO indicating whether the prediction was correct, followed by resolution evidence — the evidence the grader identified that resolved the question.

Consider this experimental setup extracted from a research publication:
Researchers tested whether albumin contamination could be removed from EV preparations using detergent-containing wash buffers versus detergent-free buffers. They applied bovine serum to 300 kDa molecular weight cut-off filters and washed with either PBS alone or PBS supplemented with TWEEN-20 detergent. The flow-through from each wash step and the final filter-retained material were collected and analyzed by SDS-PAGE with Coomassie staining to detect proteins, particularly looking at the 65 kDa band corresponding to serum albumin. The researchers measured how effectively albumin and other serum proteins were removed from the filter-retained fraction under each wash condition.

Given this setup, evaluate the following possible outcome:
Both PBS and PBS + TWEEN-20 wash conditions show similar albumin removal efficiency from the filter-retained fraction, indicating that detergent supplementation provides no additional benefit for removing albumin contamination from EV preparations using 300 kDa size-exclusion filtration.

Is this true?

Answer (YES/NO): NO